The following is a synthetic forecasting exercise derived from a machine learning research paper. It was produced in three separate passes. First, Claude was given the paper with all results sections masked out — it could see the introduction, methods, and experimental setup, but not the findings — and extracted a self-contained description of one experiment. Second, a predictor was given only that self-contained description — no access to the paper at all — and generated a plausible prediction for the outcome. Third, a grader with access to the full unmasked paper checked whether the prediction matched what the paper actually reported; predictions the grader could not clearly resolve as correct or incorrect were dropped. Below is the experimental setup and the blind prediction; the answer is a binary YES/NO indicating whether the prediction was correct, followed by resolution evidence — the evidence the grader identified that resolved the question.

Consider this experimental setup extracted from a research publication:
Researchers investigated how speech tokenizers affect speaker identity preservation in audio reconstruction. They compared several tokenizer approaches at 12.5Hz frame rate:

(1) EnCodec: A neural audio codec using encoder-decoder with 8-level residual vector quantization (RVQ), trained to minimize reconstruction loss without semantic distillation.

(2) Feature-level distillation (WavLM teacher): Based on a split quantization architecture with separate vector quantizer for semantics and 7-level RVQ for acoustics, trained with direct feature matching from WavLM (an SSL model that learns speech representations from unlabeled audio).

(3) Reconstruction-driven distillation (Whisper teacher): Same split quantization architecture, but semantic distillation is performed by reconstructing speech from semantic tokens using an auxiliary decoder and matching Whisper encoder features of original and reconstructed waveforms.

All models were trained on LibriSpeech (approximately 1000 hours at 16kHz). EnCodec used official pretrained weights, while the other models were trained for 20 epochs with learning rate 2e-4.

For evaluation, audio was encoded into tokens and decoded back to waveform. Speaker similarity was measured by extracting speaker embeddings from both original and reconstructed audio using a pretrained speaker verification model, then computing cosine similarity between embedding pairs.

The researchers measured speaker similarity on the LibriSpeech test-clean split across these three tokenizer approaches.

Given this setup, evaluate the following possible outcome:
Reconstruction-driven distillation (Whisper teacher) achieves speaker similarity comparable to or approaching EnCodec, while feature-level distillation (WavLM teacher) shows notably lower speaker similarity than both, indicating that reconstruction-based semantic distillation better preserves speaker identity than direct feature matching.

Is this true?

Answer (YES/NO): NO